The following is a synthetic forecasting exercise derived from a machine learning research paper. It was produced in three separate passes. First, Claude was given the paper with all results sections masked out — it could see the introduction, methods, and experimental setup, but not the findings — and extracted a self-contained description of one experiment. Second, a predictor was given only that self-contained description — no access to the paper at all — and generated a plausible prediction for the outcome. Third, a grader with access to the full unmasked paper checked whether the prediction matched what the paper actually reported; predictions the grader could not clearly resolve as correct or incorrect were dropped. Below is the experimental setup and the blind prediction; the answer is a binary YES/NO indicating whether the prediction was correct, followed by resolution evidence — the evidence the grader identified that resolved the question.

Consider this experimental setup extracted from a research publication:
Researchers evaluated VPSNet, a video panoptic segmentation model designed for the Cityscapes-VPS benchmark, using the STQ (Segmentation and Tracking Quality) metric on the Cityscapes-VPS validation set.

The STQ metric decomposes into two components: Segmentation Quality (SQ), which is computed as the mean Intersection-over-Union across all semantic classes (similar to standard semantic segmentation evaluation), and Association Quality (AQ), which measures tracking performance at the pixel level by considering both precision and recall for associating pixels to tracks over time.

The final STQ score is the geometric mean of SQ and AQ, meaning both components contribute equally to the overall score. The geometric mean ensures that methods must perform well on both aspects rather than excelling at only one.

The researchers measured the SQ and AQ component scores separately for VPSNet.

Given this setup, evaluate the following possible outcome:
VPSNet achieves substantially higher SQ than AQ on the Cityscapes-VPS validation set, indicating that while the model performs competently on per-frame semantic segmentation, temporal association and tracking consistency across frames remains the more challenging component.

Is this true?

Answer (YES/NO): YES